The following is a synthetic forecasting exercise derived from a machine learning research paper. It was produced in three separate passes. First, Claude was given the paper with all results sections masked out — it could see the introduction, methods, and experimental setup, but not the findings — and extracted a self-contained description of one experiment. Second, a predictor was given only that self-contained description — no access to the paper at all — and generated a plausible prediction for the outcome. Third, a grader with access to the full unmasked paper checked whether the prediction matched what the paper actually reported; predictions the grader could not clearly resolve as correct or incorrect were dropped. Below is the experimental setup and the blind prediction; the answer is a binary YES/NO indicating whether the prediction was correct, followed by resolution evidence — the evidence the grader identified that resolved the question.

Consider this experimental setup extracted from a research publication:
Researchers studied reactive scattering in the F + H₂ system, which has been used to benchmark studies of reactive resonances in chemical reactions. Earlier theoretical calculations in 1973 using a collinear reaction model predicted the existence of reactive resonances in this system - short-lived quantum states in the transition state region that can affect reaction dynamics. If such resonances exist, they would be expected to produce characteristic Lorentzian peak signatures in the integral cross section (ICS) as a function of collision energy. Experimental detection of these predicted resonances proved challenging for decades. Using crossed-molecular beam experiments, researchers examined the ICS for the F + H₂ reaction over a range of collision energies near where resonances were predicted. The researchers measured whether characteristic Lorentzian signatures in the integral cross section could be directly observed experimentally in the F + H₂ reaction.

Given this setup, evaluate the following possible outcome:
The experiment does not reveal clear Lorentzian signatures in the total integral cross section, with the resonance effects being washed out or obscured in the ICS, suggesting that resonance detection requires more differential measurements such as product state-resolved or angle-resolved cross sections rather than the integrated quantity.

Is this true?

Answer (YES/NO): YES